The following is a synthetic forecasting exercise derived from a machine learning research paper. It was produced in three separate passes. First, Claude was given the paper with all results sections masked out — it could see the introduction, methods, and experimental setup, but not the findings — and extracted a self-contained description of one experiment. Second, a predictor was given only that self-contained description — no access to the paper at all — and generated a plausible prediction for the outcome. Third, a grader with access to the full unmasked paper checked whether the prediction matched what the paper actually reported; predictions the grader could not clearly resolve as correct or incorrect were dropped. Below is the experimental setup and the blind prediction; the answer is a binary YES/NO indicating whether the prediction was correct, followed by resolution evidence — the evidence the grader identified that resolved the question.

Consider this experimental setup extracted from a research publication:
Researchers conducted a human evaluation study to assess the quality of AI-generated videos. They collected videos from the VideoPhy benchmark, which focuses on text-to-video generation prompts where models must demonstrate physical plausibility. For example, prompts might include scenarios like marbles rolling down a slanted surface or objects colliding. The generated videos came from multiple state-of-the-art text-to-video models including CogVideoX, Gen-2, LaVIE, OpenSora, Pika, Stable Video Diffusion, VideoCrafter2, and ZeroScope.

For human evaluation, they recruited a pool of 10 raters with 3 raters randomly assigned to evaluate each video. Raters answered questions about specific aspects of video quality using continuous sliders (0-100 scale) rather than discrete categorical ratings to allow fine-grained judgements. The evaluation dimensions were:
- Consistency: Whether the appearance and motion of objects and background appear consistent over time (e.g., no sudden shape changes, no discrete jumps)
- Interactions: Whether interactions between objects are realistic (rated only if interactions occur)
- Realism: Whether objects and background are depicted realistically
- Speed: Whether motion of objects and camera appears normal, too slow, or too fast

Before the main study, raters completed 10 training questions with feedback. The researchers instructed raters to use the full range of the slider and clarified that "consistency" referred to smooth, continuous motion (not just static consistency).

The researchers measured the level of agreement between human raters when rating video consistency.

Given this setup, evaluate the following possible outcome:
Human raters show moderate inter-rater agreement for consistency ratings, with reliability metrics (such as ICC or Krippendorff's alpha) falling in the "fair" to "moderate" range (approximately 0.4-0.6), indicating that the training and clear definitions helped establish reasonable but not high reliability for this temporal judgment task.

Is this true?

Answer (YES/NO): NO